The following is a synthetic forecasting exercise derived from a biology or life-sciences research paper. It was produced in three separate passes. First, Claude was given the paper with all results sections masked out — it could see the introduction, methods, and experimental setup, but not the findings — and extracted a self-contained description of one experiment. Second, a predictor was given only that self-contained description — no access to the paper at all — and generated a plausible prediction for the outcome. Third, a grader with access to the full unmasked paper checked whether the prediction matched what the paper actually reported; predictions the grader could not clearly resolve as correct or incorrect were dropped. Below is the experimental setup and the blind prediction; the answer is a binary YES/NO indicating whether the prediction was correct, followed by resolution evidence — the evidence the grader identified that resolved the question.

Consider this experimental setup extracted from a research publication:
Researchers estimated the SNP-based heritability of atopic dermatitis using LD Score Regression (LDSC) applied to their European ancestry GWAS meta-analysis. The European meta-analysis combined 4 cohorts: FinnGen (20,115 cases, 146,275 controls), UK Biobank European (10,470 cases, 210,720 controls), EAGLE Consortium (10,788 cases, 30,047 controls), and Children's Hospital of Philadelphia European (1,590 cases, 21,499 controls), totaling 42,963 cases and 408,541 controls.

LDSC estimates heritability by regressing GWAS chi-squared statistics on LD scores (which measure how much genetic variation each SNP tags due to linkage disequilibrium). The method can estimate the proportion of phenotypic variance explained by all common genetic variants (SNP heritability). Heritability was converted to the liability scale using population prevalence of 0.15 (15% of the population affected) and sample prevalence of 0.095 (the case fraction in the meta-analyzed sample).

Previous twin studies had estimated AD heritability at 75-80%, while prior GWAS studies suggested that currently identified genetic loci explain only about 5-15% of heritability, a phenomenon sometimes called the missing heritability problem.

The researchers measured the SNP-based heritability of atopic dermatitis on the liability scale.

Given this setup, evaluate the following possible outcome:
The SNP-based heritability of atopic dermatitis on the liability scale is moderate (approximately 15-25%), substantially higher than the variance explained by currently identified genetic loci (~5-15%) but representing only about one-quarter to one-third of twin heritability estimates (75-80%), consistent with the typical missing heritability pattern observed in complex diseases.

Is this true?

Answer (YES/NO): NO